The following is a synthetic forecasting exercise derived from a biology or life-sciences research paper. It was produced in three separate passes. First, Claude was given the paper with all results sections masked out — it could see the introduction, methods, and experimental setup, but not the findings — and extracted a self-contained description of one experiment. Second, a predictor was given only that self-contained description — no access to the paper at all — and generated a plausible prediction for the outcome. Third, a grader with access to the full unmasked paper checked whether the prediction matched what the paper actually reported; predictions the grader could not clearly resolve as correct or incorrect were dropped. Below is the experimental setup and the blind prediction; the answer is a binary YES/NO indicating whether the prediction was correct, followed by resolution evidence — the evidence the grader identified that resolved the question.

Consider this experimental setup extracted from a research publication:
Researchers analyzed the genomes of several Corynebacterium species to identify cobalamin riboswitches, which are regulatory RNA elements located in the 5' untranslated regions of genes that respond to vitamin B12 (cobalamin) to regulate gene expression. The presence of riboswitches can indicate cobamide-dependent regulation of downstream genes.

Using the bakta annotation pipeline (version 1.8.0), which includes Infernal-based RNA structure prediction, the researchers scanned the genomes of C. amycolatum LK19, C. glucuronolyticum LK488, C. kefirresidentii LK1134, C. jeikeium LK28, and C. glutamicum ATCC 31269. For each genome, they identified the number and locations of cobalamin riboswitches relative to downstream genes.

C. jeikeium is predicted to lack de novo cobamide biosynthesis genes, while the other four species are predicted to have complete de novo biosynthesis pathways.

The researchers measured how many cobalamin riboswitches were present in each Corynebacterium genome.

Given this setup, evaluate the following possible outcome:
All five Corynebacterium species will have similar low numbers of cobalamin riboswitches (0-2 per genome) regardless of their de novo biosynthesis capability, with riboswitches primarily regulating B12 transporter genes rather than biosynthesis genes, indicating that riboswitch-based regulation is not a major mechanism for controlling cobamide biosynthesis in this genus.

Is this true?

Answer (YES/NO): NO